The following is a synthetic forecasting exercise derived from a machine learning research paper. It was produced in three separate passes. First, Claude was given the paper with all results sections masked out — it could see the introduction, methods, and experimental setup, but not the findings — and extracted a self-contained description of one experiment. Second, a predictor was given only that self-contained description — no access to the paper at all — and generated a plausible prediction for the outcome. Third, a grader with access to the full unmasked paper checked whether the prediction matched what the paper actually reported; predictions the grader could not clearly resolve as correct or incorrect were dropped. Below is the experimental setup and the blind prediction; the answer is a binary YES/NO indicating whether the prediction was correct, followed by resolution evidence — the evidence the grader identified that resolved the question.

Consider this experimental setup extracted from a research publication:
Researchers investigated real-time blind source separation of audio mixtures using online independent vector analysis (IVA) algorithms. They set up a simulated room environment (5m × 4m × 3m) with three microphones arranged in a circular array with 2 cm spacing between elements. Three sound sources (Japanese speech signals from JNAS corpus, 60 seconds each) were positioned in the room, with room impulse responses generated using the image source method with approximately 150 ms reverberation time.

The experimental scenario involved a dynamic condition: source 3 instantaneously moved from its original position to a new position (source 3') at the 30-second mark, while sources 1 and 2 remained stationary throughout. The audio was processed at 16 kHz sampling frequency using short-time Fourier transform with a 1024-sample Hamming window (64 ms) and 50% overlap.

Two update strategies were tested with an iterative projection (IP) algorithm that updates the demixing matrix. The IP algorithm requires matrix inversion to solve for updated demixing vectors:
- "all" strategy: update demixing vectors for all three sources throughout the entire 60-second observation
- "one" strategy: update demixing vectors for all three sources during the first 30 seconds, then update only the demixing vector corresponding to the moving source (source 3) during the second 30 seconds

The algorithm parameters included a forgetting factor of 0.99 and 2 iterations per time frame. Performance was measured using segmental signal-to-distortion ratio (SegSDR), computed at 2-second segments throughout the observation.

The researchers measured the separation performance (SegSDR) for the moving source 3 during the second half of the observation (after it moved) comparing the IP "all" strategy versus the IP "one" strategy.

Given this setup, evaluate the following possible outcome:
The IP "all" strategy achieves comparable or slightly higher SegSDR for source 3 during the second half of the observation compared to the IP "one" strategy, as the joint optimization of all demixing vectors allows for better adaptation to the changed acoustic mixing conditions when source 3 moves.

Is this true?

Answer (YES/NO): NO